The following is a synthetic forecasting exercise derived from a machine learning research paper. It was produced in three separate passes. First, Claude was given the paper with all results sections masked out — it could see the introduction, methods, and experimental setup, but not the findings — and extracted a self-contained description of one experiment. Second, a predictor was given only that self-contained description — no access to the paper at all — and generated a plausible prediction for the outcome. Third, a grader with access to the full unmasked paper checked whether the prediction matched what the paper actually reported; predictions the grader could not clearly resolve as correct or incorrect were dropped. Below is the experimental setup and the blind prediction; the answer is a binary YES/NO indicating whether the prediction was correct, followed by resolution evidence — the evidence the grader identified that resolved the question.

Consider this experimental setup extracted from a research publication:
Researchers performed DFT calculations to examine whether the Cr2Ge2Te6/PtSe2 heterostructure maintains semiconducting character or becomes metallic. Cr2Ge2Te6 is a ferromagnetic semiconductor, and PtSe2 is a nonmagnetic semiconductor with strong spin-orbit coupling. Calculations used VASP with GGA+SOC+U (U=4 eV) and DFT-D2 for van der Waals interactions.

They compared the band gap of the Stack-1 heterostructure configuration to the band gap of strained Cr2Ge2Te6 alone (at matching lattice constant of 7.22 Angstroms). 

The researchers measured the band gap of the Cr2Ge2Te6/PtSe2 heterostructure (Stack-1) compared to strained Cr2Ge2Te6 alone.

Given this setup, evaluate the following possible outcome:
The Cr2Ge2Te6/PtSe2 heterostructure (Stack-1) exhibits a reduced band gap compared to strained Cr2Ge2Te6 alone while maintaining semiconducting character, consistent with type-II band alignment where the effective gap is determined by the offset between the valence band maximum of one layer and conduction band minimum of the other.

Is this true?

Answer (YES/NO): NO